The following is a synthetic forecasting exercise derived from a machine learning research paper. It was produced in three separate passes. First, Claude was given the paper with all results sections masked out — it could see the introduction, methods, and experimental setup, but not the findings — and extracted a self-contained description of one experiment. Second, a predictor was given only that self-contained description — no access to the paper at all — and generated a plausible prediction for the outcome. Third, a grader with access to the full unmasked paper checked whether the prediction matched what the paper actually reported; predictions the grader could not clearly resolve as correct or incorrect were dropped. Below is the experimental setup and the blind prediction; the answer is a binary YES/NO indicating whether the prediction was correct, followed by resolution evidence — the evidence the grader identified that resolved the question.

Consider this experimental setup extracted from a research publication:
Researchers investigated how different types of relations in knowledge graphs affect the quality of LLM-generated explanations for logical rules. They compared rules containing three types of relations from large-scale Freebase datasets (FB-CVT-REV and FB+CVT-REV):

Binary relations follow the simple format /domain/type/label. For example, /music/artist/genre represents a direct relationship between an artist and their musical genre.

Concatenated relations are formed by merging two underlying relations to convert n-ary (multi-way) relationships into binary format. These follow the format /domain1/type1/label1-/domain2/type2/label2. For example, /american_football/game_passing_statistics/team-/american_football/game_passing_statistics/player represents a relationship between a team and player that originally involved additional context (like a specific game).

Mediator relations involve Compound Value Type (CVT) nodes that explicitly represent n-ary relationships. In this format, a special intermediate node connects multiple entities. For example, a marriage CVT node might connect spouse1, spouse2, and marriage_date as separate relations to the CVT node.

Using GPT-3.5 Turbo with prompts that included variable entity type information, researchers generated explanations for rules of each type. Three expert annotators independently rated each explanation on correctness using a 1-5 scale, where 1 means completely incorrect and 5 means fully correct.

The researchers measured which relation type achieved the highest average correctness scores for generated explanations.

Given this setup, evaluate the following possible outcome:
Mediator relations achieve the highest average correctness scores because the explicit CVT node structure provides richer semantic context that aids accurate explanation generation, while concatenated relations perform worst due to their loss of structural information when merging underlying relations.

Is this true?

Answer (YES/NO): YES